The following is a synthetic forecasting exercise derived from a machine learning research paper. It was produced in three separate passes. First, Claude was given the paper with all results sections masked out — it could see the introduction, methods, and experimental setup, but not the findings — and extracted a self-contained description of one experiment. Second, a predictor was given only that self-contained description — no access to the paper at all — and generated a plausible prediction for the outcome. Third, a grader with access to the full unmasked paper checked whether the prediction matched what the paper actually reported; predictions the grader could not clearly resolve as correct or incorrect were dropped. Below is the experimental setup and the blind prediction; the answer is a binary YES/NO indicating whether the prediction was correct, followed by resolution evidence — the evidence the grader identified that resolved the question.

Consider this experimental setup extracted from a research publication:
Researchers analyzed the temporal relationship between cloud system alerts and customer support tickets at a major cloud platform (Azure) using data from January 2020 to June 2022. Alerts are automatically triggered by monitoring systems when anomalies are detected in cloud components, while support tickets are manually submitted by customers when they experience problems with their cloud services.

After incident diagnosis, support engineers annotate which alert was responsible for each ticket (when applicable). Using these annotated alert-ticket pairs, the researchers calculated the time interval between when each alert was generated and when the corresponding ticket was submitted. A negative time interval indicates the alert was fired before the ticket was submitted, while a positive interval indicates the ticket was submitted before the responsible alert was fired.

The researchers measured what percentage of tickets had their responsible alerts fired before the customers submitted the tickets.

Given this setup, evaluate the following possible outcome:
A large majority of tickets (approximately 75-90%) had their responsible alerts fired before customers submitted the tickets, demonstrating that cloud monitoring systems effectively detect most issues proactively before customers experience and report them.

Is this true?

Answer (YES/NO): NO